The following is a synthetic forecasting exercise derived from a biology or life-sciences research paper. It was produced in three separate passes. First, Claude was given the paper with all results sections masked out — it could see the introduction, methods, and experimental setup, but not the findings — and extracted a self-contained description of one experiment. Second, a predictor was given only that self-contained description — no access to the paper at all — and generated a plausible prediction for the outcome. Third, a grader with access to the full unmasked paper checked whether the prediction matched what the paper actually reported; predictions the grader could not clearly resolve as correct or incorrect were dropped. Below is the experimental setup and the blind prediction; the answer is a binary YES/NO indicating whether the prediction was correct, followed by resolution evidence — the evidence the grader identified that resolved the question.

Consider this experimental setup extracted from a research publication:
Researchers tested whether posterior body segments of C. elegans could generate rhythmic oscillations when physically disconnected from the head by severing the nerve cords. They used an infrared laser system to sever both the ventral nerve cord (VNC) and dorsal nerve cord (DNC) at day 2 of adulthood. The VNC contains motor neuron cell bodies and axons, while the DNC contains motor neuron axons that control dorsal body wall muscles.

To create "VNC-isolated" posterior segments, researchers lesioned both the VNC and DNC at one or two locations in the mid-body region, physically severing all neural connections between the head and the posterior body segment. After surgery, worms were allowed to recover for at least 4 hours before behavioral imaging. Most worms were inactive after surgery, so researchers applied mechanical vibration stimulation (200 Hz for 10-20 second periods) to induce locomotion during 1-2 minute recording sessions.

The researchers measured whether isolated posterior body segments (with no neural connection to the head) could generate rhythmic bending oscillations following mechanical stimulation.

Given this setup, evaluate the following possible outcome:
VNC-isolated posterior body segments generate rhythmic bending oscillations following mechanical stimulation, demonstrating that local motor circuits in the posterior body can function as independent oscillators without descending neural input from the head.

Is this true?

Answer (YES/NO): YES